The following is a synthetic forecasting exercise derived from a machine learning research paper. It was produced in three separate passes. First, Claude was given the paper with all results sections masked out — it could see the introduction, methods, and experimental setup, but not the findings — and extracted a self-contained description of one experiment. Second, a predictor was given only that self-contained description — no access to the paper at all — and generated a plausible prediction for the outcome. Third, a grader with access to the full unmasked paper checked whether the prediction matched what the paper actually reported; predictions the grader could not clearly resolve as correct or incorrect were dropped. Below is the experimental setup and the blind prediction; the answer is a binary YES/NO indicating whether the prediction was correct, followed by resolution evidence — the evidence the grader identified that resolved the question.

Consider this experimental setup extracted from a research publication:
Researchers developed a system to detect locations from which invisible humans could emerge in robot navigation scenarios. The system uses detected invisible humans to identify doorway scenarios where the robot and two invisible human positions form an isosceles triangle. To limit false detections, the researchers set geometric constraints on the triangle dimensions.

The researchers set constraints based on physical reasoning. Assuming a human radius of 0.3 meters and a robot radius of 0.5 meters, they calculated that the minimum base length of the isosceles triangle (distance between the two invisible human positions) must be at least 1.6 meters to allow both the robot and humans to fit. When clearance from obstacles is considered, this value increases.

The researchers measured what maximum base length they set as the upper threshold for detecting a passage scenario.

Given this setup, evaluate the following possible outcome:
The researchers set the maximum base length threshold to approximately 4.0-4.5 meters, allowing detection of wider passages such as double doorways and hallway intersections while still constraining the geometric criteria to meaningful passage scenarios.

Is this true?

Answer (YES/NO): NO